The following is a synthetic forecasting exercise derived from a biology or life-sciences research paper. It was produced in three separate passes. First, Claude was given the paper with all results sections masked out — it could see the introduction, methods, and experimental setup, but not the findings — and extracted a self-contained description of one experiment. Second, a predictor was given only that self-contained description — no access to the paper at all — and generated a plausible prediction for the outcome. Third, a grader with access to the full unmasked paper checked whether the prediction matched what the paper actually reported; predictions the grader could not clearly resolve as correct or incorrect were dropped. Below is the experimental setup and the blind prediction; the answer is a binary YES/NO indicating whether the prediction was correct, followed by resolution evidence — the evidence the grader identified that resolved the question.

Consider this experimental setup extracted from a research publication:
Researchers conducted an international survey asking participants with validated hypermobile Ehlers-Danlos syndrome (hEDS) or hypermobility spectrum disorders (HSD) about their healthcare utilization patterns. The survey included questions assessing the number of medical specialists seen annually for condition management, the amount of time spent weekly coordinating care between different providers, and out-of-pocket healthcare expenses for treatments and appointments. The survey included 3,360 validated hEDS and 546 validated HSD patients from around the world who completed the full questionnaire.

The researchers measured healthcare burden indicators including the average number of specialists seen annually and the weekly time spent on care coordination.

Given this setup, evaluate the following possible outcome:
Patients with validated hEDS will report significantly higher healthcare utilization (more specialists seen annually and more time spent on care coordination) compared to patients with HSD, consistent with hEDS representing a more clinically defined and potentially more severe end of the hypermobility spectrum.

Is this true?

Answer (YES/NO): YES